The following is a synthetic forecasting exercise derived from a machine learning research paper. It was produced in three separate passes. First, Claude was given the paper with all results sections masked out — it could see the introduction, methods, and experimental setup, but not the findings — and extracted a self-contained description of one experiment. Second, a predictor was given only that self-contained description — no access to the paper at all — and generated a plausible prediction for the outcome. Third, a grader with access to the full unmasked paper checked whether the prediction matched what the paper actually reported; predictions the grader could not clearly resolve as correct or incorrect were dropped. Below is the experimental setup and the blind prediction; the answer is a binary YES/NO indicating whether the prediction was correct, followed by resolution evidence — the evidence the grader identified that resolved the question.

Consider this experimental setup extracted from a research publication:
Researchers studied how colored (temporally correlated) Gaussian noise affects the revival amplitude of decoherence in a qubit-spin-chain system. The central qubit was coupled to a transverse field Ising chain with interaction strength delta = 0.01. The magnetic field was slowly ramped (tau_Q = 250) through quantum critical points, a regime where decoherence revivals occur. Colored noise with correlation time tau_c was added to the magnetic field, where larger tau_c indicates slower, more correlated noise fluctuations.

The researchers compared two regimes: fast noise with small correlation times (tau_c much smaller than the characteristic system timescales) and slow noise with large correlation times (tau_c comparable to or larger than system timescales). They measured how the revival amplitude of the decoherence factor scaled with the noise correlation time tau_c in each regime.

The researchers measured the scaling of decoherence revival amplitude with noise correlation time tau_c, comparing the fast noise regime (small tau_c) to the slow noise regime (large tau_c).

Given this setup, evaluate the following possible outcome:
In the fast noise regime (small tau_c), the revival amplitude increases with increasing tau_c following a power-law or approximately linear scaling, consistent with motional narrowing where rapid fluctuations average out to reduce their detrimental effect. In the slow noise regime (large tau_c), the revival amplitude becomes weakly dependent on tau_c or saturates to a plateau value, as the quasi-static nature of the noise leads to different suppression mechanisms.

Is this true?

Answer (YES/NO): NO